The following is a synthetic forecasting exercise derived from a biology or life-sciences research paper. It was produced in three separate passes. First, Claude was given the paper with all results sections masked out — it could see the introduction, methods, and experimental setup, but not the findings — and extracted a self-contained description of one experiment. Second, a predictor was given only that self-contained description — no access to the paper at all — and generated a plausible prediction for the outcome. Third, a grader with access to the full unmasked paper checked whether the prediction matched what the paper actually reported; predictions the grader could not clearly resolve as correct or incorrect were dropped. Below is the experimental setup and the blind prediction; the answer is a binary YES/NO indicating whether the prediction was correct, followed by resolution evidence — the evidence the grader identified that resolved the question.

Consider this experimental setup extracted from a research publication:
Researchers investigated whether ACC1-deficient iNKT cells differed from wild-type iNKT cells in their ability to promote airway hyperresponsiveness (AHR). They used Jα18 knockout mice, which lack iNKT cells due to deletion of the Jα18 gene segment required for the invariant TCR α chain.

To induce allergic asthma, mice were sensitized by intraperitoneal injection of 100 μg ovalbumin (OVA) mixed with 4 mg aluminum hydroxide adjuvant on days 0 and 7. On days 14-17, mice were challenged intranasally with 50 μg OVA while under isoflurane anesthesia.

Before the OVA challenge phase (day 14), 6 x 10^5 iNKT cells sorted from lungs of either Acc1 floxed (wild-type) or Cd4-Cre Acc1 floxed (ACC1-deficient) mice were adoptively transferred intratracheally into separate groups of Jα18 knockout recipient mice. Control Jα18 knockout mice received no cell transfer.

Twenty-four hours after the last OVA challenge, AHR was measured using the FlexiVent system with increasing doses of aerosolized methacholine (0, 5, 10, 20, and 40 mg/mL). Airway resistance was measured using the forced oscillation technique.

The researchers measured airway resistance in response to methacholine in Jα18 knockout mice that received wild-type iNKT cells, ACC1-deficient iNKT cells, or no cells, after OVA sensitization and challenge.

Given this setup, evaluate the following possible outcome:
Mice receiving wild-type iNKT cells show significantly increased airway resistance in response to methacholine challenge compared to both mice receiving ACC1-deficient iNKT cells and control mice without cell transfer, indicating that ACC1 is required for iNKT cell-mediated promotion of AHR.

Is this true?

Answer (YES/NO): YES